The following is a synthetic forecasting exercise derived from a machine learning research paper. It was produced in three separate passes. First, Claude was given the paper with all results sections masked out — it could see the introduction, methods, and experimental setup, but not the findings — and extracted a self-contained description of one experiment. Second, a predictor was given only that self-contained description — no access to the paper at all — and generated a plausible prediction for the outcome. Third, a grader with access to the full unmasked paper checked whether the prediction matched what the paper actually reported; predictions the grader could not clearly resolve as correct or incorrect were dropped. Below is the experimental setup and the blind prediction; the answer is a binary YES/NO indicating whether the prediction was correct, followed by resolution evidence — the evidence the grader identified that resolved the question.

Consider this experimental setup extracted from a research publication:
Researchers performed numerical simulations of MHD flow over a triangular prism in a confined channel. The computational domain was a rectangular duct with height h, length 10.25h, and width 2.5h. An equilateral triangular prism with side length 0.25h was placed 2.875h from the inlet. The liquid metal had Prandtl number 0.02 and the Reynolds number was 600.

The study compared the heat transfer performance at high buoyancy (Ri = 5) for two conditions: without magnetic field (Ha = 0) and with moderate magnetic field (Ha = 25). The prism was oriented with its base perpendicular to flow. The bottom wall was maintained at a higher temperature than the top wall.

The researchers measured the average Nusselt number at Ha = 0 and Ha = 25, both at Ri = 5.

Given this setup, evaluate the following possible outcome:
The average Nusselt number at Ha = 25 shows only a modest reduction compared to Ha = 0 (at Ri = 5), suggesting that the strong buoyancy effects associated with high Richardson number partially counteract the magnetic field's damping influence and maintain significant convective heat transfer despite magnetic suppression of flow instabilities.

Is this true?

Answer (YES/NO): NO